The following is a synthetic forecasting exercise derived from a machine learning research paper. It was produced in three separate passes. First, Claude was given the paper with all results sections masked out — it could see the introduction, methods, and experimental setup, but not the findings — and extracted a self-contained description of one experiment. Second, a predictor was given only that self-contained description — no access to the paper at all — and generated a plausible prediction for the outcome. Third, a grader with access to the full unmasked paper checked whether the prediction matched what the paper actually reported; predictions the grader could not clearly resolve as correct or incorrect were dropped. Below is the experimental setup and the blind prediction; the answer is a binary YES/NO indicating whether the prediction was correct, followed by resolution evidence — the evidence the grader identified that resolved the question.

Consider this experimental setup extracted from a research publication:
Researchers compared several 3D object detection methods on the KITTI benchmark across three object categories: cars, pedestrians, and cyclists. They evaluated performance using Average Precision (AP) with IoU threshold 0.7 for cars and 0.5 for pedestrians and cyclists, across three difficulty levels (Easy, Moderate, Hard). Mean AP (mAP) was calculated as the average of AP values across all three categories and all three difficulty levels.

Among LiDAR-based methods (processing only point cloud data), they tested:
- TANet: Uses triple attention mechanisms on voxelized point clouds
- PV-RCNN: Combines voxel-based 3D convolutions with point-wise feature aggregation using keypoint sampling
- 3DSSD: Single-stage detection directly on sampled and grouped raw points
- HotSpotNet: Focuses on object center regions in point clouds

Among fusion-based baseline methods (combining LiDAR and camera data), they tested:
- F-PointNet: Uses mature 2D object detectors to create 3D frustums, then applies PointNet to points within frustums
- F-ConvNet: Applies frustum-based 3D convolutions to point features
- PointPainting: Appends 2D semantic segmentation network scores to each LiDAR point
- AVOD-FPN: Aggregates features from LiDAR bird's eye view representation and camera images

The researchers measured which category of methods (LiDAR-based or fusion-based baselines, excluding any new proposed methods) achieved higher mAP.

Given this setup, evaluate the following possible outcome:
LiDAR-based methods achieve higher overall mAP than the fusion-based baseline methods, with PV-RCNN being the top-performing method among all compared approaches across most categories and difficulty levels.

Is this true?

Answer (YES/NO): NO